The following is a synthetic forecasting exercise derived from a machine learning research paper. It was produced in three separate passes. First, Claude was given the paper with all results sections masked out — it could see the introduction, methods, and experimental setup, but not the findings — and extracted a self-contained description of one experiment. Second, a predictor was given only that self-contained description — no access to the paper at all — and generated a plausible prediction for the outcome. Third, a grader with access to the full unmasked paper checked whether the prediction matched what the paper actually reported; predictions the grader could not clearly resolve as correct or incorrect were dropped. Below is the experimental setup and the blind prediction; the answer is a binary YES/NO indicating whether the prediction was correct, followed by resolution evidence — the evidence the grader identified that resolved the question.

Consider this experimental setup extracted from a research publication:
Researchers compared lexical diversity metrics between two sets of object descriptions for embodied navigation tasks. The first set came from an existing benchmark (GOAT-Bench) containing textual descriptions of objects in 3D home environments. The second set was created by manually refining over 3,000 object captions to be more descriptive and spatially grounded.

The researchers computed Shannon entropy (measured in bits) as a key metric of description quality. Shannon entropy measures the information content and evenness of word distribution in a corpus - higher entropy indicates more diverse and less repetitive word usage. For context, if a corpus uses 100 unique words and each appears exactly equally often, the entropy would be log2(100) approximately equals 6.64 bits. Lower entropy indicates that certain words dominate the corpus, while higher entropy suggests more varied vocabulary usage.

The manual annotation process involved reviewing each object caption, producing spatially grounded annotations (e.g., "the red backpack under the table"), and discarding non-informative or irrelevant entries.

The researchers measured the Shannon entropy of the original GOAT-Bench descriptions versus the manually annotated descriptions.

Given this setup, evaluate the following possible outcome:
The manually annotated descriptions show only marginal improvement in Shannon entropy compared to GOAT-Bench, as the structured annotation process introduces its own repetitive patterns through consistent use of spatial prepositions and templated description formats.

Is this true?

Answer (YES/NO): NO